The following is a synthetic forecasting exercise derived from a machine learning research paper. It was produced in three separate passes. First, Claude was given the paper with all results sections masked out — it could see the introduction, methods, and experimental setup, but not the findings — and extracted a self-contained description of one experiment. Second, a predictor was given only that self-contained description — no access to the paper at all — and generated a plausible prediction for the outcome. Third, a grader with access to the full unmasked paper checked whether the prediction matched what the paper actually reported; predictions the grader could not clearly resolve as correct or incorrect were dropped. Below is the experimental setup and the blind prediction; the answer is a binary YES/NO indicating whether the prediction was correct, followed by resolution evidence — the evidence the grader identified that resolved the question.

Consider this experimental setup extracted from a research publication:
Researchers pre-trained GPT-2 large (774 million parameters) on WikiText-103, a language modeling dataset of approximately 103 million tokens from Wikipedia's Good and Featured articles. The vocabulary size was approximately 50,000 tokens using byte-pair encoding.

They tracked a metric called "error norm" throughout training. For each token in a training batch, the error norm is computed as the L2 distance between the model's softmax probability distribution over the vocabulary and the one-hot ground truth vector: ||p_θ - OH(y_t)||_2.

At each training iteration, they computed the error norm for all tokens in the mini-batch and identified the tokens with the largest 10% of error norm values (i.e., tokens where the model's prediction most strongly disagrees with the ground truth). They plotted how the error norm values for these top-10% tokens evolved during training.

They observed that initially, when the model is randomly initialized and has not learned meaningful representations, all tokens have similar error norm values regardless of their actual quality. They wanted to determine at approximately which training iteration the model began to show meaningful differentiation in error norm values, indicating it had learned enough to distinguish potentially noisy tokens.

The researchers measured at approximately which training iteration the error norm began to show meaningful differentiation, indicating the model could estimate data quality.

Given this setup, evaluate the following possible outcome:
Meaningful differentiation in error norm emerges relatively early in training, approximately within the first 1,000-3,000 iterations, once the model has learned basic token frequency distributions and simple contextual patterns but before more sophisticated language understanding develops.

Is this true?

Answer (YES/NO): NO